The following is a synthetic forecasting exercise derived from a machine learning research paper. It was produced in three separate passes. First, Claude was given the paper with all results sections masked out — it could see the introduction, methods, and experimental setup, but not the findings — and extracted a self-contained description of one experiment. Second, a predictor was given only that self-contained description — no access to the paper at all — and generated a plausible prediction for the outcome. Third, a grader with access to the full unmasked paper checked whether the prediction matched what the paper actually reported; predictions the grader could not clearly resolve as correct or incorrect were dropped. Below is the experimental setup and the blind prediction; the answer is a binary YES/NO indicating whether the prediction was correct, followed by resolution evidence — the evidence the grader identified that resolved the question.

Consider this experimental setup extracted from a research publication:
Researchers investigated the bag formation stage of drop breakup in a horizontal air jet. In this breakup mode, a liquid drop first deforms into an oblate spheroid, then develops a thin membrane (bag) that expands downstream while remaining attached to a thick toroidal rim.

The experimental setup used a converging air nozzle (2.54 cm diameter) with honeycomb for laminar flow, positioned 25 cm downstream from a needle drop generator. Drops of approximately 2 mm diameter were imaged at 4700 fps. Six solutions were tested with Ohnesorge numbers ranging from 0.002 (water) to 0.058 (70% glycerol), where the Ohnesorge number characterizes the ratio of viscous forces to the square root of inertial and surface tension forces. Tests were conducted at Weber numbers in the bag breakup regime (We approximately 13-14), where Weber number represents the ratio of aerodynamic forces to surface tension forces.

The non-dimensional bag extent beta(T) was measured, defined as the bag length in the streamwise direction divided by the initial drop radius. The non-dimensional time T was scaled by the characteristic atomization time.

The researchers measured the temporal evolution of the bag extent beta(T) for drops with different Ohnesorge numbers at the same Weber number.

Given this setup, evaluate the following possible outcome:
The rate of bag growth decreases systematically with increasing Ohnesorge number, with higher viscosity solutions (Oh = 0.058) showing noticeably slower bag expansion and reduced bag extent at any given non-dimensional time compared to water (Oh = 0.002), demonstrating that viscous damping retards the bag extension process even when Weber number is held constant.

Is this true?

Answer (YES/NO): NO